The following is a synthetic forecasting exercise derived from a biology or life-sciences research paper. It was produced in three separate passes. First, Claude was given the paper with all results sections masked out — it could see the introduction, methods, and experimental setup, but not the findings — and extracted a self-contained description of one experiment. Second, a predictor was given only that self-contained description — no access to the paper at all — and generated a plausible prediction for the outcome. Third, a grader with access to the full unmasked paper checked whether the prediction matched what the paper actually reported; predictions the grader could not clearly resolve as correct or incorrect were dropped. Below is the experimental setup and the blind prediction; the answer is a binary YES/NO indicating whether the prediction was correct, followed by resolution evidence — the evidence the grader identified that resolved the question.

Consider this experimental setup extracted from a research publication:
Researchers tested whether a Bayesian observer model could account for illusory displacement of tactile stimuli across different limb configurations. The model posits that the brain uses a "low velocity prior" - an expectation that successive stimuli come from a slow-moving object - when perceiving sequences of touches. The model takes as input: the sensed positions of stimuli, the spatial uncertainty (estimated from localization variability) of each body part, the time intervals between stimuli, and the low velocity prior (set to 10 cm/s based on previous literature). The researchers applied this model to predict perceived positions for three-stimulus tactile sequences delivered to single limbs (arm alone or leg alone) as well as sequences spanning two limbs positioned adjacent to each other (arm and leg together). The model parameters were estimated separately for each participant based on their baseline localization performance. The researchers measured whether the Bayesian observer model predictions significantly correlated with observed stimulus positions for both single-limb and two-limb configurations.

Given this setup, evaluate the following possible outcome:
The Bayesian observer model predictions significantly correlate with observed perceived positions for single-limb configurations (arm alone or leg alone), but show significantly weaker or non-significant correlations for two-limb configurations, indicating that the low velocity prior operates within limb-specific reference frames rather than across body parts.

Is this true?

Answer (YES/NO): NO